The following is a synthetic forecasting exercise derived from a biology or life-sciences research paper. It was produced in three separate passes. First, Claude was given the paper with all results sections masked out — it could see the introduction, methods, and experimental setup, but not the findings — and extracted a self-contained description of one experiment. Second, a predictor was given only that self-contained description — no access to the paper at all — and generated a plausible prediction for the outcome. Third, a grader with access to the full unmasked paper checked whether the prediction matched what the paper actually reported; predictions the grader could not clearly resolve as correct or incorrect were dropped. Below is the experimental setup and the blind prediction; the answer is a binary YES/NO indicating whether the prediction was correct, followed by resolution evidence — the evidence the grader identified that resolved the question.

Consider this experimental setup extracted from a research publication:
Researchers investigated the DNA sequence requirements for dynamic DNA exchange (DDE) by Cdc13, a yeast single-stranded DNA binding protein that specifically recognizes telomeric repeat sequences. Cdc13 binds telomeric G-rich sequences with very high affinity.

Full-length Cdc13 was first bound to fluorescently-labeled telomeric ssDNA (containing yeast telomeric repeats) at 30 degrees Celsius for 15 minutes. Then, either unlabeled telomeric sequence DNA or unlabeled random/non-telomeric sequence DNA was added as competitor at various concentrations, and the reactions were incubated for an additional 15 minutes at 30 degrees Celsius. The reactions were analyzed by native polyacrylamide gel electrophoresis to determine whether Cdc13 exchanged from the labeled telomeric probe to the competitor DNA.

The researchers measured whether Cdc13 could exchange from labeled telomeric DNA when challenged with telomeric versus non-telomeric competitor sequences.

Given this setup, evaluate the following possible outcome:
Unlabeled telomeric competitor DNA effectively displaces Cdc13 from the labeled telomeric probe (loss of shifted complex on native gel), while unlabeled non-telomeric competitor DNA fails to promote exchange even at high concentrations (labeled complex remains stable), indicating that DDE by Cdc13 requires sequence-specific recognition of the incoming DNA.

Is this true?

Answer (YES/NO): YES